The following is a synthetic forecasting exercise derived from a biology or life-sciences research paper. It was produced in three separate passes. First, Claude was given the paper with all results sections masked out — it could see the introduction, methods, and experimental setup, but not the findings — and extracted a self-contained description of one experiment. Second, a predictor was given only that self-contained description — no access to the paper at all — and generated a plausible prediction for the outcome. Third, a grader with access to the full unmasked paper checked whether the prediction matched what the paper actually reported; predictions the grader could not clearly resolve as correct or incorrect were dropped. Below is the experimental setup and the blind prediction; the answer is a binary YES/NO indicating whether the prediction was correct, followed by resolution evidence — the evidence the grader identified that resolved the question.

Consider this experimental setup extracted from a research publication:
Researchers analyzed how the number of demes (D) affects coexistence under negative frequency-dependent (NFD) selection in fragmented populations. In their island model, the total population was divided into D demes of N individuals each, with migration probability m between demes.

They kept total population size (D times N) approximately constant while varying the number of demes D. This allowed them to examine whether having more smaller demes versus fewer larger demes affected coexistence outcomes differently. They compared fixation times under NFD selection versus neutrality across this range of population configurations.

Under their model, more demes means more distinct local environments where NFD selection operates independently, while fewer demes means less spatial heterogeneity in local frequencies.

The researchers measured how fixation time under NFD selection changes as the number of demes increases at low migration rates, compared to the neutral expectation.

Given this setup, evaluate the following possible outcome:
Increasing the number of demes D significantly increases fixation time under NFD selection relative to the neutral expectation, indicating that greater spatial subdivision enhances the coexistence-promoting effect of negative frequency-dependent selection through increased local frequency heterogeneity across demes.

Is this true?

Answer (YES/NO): NO